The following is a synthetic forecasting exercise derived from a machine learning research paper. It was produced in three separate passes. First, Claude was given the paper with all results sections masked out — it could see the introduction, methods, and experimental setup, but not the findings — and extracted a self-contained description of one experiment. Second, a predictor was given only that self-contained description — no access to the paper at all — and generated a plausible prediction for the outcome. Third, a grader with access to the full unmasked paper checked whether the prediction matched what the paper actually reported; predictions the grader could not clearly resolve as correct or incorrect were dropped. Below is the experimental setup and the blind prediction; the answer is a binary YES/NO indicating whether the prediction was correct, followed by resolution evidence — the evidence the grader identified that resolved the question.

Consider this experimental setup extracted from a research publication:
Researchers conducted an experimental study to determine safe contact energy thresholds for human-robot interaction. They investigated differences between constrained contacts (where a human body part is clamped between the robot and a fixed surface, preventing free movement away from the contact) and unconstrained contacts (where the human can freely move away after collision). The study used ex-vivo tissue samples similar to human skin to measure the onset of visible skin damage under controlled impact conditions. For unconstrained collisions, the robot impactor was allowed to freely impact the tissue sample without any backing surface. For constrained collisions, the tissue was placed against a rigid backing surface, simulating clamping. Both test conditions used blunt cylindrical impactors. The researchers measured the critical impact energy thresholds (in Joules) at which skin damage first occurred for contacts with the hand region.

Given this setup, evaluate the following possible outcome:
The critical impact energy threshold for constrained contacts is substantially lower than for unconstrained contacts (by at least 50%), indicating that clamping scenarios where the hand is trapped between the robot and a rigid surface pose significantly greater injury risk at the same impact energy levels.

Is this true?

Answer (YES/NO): YES